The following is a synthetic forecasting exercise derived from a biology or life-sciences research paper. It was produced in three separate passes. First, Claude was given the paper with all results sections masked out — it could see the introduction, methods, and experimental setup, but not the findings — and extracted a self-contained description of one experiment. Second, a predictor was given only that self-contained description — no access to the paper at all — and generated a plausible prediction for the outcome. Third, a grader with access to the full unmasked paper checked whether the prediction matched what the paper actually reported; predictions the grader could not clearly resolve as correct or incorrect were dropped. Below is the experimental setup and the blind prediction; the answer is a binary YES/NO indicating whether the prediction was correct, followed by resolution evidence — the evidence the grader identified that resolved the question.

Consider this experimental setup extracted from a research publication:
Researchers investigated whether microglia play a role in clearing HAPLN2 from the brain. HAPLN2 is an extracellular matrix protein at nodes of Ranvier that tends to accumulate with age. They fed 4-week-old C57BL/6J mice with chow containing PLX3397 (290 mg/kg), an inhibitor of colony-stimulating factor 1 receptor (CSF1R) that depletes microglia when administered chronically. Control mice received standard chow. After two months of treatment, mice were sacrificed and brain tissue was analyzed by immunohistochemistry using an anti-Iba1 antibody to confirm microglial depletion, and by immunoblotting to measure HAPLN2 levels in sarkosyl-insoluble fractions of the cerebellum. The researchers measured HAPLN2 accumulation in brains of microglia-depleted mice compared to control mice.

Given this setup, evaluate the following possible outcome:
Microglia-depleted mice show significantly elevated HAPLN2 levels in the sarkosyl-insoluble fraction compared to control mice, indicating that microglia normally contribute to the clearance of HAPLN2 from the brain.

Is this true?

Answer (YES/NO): YES